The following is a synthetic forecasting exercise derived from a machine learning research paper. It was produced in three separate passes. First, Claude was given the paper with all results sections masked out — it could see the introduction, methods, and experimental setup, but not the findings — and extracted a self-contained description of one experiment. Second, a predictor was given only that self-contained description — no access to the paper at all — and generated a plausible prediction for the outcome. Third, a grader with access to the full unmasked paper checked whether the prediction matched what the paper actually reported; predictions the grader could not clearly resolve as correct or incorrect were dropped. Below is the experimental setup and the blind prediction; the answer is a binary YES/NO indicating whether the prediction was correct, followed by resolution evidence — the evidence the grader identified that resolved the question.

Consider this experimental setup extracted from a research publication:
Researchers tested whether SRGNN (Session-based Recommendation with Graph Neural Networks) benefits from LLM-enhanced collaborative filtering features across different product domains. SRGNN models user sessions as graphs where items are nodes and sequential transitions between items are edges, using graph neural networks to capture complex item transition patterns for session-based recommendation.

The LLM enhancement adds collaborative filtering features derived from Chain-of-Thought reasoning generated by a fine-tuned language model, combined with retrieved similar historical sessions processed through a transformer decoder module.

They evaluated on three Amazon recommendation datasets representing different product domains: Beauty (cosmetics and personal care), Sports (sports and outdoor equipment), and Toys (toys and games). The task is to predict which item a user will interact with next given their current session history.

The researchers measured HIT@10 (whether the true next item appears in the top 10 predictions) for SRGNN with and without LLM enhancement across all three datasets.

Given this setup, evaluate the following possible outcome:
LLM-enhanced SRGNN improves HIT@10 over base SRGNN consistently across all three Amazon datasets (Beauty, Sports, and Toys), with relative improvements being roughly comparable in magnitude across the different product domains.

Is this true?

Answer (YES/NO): NO